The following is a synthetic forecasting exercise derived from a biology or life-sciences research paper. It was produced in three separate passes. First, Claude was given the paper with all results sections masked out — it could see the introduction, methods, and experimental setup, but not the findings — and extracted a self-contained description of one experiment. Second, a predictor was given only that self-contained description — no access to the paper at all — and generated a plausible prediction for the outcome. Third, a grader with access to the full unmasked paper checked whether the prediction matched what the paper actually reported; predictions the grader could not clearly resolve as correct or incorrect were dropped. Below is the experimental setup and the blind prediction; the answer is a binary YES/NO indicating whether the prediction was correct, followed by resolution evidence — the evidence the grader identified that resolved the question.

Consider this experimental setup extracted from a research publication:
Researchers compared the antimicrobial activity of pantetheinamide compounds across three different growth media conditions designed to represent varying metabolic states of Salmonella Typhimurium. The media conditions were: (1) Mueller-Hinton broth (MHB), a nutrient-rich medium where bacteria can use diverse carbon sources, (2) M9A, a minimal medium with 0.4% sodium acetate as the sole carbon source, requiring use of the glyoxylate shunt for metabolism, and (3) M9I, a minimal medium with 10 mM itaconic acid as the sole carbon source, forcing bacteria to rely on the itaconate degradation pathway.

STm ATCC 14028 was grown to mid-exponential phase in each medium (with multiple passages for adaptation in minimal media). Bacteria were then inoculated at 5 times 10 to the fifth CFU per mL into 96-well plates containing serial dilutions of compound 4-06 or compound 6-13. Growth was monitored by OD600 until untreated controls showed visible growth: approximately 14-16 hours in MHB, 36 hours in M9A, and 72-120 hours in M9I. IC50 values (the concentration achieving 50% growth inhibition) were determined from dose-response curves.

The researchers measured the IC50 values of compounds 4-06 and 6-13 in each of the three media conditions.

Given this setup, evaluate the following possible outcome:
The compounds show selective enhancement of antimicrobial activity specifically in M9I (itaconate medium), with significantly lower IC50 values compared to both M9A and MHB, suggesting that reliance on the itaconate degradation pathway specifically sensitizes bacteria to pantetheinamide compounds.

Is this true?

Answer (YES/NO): NO